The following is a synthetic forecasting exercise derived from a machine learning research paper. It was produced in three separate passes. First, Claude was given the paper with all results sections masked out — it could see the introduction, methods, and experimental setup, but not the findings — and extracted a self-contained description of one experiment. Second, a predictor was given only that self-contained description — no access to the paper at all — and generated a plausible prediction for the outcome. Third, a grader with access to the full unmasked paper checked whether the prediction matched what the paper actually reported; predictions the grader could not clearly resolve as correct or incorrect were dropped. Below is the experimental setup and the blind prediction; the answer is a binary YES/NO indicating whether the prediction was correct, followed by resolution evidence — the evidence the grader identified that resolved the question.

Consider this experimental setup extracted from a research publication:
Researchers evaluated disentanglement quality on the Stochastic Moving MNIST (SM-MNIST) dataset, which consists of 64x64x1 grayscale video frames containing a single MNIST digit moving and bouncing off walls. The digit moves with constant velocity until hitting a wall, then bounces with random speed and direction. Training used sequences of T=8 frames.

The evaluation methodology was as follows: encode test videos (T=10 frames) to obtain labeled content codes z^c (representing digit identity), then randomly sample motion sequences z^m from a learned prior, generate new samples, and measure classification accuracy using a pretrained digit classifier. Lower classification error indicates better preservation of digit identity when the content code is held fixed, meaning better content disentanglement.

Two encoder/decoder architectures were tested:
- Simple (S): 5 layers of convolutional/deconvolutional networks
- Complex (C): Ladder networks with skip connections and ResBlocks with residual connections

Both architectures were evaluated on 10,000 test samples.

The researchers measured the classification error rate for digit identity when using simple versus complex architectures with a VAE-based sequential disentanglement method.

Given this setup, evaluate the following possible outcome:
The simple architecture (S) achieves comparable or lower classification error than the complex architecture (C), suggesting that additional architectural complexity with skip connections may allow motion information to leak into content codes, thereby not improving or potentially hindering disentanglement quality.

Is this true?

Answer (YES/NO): YES